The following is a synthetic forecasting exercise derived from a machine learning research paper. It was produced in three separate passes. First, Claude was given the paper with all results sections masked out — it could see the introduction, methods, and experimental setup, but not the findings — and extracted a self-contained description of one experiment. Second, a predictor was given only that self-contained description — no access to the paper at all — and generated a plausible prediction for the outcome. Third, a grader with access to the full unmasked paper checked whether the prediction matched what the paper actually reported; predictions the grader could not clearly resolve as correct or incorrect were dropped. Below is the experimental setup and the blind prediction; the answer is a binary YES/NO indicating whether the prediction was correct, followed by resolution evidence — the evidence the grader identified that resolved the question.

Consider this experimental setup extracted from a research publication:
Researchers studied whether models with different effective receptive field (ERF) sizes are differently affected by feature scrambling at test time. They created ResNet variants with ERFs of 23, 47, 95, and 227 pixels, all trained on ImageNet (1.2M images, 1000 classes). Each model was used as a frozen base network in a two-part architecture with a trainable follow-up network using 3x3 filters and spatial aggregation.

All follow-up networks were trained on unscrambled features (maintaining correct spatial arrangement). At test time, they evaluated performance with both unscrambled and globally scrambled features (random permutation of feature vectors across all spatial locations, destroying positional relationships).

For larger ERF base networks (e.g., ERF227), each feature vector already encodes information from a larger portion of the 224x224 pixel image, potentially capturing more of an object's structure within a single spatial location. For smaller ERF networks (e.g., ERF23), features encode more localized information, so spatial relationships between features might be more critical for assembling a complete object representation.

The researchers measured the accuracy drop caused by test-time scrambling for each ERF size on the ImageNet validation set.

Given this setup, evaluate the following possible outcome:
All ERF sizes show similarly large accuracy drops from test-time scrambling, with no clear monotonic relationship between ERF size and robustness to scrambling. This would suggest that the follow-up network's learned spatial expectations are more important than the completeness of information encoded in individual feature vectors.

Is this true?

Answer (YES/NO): NO